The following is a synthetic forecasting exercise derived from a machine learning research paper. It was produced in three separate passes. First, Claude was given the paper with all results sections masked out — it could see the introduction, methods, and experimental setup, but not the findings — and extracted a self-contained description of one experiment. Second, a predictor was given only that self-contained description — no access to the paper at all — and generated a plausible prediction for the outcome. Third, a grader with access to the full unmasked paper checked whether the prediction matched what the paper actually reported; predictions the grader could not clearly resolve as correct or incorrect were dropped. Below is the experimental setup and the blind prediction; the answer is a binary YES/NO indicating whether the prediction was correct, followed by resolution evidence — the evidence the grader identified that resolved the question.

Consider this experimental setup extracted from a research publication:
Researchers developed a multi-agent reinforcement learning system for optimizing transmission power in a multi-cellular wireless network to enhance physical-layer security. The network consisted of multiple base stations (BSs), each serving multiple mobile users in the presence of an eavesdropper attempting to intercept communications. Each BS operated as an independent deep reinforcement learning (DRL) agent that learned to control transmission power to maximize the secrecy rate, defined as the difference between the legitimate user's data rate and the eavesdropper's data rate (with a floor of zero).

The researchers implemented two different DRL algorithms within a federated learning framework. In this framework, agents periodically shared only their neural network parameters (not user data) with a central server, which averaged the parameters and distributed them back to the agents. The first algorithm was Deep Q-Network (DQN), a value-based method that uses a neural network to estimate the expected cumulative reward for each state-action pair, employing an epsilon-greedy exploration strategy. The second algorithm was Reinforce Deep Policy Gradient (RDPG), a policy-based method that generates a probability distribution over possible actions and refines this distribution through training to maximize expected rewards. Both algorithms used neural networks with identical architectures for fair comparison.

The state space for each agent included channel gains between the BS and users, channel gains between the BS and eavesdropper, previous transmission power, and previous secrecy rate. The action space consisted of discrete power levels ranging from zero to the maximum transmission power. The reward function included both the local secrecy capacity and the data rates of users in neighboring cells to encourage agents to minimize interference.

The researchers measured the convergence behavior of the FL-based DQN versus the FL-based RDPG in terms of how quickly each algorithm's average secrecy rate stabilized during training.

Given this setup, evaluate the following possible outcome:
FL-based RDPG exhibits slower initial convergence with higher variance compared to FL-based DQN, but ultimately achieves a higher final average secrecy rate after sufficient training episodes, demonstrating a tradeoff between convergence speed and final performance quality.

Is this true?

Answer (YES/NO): NO